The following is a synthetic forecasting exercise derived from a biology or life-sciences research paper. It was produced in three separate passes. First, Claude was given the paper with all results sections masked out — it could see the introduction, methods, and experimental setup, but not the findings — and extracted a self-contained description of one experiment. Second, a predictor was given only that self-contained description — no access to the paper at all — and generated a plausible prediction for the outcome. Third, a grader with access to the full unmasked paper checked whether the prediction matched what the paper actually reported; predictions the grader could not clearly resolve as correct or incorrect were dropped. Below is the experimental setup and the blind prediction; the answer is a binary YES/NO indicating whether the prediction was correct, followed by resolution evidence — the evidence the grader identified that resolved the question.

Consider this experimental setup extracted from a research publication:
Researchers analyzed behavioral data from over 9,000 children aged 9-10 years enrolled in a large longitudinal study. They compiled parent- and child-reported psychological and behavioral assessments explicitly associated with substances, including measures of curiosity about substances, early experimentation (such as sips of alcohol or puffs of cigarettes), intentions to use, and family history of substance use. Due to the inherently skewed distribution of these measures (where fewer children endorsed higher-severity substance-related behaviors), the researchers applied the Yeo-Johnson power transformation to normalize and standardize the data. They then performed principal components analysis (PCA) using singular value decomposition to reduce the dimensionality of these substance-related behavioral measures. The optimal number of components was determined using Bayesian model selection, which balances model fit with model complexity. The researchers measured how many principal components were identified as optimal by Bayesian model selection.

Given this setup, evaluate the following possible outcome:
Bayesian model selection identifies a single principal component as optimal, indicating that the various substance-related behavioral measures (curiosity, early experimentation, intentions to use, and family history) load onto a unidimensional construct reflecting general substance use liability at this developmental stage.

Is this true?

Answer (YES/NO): NO